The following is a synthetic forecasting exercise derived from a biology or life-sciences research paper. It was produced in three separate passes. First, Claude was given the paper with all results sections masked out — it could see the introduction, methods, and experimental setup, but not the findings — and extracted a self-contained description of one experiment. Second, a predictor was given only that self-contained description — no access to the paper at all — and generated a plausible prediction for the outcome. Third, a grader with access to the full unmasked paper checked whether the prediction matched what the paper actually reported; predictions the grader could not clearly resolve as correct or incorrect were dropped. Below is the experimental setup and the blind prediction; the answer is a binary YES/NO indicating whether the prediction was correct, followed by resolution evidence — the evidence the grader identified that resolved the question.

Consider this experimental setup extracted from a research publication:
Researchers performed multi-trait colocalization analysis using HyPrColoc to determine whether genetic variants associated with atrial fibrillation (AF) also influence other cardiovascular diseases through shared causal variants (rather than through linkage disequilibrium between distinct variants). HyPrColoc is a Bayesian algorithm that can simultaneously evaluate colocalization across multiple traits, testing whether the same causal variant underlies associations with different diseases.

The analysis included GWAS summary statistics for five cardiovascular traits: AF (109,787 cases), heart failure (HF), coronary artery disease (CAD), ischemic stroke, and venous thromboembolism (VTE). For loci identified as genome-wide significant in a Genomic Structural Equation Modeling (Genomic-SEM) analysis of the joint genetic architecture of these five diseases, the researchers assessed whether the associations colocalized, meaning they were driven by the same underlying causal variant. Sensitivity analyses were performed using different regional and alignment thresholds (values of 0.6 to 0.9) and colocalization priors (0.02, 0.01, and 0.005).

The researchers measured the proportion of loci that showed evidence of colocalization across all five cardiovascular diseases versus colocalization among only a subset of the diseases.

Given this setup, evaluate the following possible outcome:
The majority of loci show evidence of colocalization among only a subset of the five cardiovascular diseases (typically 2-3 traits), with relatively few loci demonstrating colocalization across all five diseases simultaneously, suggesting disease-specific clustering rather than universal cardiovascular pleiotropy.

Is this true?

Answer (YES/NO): YES